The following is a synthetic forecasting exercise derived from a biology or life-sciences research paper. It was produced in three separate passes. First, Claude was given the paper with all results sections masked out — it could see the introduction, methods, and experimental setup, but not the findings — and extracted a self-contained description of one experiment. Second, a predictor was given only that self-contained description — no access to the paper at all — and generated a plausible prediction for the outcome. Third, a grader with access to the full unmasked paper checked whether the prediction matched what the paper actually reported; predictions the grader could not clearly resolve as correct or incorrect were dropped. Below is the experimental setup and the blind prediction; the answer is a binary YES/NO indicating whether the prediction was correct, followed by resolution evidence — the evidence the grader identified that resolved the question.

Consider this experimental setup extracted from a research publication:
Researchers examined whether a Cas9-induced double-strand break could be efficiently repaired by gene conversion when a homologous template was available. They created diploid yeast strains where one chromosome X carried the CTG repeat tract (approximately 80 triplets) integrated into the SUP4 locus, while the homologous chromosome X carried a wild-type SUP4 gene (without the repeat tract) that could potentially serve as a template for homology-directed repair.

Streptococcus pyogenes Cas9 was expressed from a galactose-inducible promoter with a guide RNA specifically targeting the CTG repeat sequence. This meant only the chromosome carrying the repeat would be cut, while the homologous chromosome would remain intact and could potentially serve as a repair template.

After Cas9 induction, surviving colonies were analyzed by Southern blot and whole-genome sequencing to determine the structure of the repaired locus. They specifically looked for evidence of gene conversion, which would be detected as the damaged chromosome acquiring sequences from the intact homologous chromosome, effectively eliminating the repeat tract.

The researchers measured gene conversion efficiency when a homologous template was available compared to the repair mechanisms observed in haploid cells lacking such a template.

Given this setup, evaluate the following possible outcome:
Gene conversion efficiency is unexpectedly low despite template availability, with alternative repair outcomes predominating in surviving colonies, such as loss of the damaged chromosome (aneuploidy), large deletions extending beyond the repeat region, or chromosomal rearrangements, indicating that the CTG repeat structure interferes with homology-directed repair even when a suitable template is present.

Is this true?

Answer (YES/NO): NO